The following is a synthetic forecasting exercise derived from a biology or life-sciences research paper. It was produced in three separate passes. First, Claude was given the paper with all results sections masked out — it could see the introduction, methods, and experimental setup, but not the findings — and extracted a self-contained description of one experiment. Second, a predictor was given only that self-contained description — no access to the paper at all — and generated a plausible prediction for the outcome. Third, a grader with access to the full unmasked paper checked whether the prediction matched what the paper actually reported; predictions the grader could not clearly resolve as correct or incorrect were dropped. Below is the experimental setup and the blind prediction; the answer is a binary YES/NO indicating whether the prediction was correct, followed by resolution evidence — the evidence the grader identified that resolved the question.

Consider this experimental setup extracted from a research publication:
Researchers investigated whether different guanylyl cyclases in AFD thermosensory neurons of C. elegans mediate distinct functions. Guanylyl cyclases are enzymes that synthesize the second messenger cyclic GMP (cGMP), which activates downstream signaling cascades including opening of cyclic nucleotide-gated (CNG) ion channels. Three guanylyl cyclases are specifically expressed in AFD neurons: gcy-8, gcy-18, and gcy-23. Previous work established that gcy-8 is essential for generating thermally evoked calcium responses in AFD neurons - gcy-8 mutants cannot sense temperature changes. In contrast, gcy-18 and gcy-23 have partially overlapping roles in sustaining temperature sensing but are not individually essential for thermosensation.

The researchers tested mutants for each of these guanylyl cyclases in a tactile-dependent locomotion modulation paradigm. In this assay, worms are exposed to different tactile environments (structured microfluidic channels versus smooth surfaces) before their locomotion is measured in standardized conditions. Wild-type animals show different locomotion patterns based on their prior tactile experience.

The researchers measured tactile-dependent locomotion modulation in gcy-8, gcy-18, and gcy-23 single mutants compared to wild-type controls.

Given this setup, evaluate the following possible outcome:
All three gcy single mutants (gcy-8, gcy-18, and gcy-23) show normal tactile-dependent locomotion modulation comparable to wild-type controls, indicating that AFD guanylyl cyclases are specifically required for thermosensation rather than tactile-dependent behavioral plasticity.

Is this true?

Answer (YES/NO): NO